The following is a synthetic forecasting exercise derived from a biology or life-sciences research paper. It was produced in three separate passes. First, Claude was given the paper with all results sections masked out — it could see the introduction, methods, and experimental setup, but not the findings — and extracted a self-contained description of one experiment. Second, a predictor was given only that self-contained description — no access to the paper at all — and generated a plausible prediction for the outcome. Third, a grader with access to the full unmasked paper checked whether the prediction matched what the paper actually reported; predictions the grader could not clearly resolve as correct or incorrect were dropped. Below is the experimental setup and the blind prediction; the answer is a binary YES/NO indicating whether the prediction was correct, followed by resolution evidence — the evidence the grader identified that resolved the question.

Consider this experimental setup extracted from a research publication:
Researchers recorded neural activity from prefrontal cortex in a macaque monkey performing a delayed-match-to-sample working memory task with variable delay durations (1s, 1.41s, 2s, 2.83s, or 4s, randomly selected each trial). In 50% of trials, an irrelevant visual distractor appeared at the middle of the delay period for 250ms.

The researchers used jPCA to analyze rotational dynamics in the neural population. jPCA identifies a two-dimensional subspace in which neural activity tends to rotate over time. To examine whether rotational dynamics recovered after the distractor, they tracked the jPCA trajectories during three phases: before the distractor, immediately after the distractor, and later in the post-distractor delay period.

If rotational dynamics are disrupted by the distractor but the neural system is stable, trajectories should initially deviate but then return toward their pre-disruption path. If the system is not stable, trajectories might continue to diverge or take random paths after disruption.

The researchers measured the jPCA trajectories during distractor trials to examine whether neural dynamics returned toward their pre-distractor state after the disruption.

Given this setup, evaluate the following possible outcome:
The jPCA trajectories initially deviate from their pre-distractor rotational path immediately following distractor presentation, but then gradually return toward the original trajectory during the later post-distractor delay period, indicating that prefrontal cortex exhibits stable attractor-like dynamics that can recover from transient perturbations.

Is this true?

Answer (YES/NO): YES